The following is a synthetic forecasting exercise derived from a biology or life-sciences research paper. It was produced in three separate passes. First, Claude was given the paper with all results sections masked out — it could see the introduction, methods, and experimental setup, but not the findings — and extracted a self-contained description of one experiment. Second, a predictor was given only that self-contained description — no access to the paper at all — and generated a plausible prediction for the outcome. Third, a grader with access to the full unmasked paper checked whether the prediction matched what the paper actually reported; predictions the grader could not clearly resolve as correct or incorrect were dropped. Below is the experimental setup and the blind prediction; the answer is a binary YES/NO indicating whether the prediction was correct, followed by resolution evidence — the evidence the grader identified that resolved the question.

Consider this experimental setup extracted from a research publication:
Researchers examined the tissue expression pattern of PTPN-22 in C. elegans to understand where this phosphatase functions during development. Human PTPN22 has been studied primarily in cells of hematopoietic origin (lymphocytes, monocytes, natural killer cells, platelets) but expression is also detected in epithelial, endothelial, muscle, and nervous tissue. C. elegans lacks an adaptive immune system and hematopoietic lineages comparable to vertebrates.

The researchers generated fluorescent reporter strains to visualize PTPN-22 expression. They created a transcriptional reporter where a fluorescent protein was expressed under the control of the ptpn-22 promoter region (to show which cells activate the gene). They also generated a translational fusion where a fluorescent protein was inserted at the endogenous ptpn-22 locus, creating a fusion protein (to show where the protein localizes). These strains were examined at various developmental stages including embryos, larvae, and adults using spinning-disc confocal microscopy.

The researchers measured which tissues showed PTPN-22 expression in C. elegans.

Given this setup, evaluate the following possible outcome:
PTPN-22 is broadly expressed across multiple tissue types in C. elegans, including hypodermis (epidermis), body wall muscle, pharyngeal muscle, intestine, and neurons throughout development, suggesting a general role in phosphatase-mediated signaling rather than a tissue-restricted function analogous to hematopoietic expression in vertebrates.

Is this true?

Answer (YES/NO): NO